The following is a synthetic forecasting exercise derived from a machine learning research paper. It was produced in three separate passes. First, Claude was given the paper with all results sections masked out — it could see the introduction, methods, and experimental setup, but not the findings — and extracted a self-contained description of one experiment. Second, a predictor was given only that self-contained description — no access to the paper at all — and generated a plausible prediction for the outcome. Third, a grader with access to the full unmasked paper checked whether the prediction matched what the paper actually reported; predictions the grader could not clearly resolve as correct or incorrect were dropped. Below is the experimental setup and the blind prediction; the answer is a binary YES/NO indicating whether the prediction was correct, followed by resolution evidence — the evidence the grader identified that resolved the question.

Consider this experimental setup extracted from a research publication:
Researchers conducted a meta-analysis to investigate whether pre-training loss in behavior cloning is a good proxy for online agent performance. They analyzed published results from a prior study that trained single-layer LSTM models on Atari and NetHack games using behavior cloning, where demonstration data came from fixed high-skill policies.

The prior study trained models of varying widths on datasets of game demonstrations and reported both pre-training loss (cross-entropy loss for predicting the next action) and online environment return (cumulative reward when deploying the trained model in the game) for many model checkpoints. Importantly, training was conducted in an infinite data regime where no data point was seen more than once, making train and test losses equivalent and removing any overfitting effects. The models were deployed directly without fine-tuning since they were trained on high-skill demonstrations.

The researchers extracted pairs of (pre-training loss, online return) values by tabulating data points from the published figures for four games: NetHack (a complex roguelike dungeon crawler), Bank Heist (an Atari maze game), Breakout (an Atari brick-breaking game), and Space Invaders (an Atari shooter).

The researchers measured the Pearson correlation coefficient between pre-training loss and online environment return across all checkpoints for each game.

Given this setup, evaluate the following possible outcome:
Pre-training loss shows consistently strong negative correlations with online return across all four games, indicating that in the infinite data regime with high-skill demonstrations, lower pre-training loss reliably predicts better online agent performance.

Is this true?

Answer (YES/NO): YES